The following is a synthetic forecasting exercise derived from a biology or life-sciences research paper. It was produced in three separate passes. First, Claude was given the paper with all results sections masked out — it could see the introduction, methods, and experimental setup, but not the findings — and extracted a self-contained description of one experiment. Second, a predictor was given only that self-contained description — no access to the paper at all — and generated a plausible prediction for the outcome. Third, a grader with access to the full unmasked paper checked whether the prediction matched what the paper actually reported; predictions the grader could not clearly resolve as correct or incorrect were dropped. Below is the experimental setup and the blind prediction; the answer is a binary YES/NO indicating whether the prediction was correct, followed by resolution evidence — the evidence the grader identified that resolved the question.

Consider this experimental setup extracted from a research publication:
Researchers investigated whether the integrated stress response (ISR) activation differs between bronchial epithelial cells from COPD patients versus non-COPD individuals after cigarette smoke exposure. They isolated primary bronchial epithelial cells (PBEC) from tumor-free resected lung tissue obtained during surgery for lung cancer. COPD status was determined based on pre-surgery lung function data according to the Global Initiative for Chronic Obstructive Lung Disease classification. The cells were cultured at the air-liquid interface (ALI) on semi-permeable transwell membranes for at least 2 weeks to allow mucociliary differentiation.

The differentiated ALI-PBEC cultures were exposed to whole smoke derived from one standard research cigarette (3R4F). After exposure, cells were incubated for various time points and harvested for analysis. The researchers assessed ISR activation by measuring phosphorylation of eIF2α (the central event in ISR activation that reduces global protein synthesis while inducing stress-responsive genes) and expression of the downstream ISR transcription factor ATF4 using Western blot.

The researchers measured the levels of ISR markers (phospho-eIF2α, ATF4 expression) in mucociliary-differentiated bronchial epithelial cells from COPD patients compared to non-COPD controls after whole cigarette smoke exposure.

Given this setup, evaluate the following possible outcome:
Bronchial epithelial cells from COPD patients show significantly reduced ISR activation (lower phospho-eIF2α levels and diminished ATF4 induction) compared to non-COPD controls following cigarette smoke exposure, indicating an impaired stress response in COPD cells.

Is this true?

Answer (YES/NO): NO